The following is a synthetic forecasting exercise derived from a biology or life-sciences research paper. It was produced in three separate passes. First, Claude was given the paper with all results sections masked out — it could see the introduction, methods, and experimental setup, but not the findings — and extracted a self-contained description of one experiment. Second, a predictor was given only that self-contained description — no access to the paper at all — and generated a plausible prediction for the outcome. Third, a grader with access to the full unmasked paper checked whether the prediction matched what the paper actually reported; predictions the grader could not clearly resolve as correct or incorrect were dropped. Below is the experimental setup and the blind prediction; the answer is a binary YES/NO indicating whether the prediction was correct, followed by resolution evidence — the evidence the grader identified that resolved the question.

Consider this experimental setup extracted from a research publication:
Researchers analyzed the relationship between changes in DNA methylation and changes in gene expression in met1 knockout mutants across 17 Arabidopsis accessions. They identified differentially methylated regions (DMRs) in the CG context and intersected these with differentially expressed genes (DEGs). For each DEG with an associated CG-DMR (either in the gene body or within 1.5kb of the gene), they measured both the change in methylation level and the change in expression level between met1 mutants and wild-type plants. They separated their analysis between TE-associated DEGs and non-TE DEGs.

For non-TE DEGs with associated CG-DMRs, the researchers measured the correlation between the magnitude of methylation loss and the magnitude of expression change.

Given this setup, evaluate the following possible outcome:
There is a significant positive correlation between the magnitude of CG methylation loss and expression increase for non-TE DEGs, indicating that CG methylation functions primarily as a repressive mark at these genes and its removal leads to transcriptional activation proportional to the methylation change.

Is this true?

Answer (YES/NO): NO